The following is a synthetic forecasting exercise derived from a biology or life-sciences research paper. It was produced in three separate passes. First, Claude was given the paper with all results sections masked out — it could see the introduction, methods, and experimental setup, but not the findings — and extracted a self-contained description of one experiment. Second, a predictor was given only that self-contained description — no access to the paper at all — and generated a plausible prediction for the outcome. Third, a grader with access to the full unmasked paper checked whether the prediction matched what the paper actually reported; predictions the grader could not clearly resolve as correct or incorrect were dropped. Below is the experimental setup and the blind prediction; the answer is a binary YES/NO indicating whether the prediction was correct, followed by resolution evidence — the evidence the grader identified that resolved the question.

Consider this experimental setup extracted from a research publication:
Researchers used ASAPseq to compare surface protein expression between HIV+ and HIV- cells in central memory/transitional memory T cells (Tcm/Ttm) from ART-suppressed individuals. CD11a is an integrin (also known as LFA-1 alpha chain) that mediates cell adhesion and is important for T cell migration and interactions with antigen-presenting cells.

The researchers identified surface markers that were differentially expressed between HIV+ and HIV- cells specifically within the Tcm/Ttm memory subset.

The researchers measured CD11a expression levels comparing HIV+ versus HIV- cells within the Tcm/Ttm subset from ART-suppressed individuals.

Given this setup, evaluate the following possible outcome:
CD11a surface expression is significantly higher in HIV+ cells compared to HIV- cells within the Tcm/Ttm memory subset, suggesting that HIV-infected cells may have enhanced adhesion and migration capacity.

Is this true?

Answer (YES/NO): YES